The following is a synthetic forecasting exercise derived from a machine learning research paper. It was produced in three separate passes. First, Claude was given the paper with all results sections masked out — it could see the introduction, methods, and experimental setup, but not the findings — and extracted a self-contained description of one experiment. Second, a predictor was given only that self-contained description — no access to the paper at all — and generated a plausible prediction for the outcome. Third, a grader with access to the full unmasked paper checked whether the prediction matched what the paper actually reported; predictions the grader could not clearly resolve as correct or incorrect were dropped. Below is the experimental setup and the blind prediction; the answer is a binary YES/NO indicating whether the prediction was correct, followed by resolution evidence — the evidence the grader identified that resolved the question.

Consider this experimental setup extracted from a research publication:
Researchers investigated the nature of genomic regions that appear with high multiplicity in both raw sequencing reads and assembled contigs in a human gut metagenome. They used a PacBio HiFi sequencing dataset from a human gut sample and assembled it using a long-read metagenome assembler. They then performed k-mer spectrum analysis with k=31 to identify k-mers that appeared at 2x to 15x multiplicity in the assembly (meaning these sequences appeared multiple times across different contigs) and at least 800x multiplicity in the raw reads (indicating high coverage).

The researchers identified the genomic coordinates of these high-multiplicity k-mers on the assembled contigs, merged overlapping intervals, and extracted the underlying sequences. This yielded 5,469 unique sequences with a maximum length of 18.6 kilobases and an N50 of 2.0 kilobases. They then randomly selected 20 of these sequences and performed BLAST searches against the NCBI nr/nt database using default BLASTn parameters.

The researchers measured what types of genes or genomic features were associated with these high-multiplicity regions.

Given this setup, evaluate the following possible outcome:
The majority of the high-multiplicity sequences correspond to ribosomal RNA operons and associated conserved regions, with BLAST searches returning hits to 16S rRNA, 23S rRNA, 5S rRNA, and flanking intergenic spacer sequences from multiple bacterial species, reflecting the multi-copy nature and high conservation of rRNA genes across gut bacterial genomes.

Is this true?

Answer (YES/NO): NO